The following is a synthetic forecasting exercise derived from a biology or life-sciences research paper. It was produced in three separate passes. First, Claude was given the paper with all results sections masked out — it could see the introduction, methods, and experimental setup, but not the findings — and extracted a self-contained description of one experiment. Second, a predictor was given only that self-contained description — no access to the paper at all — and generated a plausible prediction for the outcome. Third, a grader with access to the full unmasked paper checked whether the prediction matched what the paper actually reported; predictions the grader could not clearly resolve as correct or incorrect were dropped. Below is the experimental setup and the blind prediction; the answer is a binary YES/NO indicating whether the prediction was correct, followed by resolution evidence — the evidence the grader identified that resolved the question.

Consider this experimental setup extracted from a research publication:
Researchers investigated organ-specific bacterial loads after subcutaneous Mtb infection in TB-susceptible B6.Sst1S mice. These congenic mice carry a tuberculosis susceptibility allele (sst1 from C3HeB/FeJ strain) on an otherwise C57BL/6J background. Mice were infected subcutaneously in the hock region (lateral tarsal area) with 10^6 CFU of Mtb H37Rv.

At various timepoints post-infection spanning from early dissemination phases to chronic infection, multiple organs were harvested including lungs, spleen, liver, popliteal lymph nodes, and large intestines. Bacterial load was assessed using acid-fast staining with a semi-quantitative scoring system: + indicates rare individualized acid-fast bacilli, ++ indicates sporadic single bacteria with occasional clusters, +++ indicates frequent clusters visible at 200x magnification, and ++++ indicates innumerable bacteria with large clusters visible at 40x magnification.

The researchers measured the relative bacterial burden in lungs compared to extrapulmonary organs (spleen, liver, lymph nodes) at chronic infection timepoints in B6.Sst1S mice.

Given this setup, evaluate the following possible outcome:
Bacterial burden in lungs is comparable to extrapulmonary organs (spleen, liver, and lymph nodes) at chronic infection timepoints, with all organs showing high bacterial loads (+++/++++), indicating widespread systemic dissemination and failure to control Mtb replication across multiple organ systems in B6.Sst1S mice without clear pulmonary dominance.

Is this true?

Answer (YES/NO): NO